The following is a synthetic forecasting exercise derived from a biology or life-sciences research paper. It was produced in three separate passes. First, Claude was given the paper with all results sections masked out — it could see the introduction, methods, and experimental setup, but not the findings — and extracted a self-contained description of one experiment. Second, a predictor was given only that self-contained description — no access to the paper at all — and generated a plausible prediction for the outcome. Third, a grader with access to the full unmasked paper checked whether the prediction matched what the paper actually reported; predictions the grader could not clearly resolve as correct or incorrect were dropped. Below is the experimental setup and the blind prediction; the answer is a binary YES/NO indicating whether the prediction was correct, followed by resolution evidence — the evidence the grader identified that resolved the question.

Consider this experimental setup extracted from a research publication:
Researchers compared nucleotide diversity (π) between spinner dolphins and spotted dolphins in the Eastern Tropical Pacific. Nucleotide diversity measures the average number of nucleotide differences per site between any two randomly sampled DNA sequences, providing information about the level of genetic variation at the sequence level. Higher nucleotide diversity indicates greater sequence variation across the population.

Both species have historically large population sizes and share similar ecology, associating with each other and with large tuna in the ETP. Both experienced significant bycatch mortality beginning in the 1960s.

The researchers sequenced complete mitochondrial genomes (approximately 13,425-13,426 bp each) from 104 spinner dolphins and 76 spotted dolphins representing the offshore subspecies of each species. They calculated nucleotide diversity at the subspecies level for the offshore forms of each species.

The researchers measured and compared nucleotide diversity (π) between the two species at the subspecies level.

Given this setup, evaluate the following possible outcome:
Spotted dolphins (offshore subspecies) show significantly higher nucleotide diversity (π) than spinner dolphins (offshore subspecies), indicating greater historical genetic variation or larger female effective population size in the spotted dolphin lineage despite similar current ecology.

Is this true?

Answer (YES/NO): NO